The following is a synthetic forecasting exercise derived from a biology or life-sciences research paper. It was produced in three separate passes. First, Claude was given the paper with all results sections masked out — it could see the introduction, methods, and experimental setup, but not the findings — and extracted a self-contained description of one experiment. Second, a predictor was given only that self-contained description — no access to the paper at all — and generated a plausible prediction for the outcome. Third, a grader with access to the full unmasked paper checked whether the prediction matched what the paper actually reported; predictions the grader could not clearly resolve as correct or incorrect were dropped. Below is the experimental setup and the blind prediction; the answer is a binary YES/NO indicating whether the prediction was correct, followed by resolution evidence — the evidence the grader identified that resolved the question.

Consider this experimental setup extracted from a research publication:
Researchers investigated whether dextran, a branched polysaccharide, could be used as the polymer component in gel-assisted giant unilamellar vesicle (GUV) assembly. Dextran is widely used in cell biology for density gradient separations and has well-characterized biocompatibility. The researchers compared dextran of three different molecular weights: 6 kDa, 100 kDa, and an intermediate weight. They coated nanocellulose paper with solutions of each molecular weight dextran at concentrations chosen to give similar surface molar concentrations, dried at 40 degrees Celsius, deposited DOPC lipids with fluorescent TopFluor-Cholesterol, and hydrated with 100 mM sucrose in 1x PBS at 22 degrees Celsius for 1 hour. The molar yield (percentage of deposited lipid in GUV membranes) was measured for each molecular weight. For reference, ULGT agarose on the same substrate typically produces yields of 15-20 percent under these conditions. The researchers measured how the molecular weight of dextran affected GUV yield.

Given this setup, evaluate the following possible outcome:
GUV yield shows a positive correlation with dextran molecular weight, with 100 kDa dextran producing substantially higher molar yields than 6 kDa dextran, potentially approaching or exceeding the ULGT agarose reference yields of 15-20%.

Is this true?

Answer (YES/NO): NO